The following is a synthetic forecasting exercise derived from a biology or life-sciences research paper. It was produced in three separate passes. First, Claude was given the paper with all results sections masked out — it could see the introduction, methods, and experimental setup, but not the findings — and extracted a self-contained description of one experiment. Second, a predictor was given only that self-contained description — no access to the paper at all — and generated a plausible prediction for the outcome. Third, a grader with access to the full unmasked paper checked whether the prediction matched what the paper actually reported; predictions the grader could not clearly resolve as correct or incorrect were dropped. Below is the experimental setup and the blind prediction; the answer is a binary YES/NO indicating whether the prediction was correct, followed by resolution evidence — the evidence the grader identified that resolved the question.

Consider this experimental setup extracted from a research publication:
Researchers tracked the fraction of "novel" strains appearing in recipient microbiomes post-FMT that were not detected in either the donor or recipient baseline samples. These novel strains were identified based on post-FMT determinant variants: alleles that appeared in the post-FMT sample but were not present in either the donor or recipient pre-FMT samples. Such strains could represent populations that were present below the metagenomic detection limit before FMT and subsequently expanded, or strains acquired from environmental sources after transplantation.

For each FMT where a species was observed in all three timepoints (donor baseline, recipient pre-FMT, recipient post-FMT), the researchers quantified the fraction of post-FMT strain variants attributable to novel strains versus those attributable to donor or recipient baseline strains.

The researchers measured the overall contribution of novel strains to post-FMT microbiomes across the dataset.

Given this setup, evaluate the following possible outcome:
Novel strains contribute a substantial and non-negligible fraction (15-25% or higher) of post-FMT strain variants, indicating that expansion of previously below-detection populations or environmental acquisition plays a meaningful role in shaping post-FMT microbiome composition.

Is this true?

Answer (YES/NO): YES